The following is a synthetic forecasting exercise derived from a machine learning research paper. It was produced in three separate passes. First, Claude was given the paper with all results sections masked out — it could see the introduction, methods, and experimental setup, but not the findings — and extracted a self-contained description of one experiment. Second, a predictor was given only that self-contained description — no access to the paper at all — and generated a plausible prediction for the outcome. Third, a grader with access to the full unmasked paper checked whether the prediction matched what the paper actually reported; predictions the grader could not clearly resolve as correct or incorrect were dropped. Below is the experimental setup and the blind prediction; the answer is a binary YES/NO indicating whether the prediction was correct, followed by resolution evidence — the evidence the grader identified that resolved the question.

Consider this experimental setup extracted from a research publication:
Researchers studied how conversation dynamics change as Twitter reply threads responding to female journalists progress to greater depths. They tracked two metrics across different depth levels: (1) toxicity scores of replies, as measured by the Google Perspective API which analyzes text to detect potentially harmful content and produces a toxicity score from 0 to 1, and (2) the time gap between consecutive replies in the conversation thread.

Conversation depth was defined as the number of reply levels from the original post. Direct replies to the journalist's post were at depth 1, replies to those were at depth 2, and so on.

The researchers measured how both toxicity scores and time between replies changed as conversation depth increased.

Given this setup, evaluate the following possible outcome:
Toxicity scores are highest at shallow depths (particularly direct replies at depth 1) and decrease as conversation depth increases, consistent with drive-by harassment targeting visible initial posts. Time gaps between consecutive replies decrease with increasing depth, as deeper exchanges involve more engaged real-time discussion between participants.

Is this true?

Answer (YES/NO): NO